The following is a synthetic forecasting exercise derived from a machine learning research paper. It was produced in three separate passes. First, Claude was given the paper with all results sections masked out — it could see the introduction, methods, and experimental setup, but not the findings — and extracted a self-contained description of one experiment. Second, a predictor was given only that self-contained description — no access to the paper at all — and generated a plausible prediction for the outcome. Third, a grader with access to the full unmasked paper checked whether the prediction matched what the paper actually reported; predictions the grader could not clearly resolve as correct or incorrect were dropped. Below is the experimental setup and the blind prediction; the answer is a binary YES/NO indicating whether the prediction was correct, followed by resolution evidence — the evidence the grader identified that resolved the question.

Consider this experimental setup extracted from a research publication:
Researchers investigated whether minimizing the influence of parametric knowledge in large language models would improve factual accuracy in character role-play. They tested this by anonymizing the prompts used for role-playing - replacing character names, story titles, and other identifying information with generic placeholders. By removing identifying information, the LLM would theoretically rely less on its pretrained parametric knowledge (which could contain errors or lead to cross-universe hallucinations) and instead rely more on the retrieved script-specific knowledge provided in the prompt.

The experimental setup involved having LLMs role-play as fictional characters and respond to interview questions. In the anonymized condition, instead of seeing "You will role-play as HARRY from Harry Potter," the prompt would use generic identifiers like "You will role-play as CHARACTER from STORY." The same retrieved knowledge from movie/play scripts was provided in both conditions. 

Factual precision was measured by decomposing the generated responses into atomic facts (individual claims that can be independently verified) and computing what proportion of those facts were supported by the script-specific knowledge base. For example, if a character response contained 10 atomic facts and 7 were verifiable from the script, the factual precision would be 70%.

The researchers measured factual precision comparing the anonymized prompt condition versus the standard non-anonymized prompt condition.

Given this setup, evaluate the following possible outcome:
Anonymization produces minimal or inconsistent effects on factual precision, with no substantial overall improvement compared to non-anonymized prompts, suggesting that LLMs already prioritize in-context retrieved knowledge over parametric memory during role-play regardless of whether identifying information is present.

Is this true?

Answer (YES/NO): NO